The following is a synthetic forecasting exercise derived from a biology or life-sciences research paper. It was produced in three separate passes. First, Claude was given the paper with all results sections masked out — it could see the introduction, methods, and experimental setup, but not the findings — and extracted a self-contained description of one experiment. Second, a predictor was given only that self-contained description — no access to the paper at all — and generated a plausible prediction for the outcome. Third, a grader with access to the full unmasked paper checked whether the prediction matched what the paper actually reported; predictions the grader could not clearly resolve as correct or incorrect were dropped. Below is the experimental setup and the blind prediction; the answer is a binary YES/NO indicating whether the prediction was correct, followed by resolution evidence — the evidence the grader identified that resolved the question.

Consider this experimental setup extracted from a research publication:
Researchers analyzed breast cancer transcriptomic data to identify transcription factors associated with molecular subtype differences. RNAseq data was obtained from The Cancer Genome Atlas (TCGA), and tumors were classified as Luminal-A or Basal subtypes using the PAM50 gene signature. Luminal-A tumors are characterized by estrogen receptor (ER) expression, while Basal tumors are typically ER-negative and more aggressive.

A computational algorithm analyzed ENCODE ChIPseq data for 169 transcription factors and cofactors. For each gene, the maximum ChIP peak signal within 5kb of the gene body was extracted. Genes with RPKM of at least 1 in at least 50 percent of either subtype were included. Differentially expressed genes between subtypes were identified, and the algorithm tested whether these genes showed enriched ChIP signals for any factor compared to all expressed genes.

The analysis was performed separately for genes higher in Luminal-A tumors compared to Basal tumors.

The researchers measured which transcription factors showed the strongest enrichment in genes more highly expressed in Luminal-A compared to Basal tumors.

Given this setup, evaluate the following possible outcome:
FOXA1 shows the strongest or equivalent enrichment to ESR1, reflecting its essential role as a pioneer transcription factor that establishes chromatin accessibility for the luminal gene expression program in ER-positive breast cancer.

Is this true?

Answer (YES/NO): NO